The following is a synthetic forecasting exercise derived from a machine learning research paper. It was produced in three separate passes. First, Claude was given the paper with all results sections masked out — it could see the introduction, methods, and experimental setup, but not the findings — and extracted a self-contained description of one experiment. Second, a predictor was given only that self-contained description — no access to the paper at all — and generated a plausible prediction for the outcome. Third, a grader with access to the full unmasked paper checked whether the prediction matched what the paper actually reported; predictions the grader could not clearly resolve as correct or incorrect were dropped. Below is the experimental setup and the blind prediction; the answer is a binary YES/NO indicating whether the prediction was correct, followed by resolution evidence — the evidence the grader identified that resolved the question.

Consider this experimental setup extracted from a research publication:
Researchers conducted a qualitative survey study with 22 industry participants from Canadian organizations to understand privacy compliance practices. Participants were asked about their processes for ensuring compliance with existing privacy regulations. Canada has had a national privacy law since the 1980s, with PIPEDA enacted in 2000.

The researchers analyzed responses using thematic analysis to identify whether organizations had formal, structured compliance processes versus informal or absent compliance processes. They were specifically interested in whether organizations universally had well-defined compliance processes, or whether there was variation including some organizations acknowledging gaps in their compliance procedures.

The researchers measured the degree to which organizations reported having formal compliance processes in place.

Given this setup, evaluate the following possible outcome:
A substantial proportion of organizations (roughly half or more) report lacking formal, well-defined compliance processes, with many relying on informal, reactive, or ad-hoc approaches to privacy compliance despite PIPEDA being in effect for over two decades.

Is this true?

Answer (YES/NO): NO